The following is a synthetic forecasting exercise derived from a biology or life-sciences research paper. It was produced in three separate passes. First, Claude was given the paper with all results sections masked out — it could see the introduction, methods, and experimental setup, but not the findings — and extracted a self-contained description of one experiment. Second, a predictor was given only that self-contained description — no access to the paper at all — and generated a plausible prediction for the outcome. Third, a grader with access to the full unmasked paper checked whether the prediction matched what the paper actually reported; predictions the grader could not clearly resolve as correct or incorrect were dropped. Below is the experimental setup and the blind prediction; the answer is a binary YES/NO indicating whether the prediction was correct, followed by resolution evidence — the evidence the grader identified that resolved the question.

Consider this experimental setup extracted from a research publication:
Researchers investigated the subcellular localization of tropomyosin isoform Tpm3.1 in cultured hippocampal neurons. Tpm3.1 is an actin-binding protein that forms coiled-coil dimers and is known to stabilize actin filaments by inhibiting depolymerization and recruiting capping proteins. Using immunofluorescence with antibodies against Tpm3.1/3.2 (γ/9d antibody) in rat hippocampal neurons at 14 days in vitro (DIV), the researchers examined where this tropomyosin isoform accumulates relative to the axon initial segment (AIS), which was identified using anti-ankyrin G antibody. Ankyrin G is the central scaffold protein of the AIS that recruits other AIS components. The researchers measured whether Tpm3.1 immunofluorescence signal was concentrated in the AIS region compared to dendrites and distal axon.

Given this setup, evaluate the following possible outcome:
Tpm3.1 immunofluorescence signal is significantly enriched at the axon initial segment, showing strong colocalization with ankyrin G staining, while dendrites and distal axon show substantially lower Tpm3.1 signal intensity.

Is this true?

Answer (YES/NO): NO